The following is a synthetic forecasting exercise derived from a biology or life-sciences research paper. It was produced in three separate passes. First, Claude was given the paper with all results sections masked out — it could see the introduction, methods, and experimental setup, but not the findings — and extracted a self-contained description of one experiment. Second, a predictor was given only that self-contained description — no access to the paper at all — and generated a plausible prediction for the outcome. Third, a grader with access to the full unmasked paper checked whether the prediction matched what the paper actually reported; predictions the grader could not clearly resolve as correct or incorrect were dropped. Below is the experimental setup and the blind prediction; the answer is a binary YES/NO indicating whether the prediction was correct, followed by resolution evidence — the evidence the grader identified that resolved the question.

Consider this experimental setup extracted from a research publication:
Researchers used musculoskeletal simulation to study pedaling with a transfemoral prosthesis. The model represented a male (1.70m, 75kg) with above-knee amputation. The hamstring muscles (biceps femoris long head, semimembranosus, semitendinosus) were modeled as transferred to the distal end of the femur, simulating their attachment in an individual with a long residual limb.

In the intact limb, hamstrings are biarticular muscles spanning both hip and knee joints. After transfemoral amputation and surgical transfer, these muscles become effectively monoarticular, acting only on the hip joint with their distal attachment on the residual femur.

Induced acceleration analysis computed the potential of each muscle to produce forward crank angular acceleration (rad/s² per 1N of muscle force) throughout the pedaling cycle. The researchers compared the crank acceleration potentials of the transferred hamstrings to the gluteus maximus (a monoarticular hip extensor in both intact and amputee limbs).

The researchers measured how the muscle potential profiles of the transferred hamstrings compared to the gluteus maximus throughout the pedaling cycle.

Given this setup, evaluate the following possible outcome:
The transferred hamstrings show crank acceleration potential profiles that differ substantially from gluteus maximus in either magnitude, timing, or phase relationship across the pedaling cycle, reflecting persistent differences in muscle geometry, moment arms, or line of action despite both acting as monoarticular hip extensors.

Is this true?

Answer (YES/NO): NO